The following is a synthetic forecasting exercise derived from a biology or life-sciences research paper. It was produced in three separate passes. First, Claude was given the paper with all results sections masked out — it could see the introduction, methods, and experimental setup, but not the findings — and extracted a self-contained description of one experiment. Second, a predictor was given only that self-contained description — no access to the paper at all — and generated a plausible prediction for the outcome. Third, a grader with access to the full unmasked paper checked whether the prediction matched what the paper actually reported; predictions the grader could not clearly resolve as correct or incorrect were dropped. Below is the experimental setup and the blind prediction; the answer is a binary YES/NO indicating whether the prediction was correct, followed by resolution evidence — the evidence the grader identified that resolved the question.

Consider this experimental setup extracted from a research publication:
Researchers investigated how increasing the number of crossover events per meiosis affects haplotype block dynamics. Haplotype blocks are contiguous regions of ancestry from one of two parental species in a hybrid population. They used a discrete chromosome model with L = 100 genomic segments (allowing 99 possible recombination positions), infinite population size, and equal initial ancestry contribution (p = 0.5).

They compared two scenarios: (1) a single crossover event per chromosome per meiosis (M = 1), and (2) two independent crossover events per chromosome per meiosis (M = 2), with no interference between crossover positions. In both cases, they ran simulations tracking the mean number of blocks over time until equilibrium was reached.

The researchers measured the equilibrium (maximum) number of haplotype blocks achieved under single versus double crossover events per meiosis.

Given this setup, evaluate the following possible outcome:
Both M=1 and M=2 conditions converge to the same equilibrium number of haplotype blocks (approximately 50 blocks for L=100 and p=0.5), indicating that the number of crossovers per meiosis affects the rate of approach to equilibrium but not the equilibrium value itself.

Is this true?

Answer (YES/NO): NO